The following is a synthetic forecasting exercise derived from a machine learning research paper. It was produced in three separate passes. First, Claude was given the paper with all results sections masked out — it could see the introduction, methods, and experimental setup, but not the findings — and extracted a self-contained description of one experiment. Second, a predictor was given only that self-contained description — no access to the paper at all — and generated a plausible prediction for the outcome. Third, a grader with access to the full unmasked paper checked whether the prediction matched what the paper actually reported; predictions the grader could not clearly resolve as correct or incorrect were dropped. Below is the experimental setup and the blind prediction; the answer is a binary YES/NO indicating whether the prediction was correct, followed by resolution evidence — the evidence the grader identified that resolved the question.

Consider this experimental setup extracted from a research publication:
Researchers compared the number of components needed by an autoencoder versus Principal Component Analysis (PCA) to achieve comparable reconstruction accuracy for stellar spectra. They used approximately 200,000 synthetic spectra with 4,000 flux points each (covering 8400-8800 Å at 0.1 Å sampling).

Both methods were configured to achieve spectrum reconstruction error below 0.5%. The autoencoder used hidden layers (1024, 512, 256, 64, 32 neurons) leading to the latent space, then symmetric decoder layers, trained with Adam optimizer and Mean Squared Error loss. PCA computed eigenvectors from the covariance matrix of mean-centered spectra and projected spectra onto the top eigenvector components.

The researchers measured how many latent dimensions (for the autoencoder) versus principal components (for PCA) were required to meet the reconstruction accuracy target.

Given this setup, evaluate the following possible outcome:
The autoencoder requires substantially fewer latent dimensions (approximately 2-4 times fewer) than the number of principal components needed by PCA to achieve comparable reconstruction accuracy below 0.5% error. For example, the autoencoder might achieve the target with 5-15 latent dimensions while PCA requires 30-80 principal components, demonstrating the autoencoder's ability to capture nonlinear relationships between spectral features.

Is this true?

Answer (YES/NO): NO